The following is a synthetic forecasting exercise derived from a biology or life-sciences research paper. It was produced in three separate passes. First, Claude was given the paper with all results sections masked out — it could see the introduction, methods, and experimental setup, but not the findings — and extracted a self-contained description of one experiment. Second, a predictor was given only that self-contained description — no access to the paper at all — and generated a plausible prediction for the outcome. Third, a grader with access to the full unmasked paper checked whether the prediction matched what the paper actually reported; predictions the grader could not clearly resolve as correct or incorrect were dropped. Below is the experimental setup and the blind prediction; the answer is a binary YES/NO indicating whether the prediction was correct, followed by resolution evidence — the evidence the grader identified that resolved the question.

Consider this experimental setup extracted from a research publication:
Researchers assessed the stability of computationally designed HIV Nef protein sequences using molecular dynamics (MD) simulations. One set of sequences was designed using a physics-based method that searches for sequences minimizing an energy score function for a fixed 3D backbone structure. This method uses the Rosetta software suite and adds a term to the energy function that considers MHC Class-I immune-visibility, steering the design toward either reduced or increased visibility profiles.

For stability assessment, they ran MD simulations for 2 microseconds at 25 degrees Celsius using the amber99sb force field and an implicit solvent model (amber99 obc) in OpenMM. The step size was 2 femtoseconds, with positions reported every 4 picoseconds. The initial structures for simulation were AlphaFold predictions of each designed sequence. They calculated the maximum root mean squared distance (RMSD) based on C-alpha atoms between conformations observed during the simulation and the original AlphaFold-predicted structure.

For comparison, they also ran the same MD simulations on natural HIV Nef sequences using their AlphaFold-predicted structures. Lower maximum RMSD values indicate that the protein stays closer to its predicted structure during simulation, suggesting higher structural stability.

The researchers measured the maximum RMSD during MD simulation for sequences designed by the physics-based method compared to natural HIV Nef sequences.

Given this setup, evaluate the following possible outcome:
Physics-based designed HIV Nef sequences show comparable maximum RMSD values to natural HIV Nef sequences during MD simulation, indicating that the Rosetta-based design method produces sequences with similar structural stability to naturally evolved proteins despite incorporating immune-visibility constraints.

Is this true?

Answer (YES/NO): YES